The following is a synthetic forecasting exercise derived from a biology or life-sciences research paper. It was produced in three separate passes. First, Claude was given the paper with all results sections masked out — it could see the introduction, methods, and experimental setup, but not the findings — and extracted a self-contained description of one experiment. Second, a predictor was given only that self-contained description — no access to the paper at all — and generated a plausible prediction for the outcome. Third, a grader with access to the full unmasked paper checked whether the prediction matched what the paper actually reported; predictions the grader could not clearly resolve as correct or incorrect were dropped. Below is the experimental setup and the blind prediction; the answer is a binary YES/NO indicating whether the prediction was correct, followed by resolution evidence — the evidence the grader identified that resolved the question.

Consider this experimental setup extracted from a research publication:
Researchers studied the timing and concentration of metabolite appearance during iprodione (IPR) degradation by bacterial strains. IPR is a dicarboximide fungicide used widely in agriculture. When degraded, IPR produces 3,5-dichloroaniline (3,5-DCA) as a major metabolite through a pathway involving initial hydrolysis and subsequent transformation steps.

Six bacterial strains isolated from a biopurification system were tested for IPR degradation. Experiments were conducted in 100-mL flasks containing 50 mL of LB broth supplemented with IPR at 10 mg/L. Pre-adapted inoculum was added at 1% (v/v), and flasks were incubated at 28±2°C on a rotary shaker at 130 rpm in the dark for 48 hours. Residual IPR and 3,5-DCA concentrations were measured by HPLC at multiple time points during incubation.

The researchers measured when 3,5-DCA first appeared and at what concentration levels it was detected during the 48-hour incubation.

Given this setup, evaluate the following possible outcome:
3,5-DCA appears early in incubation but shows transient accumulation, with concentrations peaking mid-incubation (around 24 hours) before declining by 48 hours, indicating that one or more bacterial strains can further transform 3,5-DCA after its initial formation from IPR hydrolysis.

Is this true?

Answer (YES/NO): NO